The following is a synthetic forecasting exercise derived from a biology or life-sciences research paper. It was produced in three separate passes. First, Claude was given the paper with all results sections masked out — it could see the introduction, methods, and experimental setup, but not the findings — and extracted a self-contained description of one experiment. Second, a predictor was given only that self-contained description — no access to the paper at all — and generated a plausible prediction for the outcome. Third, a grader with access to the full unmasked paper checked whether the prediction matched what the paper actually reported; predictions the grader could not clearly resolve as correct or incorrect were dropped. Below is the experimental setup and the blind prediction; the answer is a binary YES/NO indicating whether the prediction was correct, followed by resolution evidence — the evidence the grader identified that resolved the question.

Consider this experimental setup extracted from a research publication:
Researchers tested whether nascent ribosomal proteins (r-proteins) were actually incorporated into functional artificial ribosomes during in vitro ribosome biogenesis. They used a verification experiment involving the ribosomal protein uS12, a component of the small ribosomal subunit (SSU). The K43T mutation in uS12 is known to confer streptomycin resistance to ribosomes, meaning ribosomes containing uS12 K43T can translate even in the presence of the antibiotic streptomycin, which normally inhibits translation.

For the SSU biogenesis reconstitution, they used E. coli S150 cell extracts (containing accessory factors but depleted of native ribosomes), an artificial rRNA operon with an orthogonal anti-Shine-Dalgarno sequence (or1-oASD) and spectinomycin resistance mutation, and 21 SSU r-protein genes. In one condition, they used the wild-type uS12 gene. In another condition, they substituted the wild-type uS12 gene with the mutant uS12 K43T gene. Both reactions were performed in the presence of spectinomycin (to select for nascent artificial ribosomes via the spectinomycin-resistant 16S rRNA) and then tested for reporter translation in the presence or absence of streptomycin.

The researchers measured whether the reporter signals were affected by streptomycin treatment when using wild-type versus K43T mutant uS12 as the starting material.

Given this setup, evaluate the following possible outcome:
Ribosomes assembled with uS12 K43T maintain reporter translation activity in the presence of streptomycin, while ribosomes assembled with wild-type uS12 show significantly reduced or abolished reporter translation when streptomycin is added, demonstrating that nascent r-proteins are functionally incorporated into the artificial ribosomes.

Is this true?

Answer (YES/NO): YES